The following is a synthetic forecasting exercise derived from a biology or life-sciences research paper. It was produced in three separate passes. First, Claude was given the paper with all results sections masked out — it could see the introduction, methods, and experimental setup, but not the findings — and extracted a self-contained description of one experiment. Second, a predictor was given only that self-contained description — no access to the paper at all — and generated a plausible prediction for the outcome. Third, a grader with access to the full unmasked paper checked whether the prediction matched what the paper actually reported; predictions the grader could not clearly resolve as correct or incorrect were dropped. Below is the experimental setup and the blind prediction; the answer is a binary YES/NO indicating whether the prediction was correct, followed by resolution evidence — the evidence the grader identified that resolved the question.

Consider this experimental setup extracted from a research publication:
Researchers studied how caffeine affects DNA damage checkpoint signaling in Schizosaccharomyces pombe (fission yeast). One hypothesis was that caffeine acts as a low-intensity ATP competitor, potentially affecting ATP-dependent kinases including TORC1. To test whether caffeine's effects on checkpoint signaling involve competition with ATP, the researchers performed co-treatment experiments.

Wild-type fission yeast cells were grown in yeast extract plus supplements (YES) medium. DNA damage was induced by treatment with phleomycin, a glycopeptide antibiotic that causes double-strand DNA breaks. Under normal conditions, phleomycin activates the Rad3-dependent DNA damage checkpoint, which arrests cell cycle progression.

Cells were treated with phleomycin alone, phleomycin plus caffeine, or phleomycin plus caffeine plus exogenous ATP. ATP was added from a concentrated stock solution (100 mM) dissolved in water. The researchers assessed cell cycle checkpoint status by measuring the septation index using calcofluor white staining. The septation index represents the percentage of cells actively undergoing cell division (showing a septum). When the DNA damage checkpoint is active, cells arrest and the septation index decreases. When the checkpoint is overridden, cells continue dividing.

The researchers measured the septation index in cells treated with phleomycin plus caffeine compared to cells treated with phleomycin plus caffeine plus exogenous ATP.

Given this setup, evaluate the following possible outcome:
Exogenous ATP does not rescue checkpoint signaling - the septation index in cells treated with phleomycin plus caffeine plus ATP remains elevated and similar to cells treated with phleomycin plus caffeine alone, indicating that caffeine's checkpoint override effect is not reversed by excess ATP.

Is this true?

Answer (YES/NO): NO